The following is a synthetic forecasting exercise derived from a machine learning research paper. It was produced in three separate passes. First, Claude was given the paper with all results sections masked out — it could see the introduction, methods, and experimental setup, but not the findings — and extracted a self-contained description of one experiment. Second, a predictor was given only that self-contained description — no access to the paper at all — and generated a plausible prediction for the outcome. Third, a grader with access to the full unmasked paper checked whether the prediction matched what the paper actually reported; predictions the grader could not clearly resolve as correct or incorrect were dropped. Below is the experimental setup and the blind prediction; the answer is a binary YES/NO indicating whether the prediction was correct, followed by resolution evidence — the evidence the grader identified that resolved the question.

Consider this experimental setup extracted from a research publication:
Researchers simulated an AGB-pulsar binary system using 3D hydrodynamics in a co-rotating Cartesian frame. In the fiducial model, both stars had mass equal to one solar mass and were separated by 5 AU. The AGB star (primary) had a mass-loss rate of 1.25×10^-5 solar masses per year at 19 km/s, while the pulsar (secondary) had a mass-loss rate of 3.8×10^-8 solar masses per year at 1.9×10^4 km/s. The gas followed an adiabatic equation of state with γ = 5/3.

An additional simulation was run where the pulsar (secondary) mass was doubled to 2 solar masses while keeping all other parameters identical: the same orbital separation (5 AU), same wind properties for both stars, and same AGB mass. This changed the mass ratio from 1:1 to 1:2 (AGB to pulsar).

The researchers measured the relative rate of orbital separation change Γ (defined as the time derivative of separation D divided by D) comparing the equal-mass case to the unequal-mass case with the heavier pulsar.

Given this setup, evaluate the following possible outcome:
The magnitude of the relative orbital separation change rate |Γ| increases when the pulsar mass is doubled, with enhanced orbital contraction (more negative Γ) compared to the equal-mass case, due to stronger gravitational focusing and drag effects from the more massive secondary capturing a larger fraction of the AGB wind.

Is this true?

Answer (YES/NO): NO